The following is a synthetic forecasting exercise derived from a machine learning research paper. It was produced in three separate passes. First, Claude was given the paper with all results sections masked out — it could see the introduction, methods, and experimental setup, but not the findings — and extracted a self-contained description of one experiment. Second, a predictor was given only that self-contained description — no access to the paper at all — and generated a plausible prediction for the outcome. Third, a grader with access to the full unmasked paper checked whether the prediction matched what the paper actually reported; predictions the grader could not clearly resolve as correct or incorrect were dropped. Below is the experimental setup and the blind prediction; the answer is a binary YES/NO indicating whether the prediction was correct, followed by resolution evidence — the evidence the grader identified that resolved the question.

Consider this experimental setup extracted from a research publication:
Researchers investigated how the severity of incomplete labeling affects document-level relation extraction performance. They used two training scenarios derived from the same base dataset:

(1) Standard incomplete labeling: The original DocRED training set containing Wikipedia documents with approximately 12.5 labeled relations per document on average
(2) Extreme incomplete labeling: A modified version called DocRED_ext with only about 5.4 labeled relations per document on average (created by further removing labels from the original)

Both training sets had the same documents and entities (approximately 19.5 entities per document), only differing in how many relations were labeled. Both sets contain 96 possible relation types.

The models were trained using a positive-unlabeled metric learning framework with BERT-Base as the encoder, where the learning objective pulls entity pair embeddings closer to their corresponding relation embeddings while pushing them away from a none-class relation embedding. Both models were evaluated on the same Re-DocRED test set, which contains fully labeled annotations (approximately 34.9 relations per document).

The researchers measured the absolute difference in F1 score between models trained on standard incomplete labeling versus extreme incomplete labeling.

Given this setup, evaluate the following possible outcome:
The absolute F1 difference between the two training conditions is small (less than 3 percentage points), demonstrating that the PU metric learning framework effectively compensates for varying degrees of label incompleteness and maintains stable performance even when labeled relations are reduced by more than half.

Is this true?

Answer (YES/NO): NO